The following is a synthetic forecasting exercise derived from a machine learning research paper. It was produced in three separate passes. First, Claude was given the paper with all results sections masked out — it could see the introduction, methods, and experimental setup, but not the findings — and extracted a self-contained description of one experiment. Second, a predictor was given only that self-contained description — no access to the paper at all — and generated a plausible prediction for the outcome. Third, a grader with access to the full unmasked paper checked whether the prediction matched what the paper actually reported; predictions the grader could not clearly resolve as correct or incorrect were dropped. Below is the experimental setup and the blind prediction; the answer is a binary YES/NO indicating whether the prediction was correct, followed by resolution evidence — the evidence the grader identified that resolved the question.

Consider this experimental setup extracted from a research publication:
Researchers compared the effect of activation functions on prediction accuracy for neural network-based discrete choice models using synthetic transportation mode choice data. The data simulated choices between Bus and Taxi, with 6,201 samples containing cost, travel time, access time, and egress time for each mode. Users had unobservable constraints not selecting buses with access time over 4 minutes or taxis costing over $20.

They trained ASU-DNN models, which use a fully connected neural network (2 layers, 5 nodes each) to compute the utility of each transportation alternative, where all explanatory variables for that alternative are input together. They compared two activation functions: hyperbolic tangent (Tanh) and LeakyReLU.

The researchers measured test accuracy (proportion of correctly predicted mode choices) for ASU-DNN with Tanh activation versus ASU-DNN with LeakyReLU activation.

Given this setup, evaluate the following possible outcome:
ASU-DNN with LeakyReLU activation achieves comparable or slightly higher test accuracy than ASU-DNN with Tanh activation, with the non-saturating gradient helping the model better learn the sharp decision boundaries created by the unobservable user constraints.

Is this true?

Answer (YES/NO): NO